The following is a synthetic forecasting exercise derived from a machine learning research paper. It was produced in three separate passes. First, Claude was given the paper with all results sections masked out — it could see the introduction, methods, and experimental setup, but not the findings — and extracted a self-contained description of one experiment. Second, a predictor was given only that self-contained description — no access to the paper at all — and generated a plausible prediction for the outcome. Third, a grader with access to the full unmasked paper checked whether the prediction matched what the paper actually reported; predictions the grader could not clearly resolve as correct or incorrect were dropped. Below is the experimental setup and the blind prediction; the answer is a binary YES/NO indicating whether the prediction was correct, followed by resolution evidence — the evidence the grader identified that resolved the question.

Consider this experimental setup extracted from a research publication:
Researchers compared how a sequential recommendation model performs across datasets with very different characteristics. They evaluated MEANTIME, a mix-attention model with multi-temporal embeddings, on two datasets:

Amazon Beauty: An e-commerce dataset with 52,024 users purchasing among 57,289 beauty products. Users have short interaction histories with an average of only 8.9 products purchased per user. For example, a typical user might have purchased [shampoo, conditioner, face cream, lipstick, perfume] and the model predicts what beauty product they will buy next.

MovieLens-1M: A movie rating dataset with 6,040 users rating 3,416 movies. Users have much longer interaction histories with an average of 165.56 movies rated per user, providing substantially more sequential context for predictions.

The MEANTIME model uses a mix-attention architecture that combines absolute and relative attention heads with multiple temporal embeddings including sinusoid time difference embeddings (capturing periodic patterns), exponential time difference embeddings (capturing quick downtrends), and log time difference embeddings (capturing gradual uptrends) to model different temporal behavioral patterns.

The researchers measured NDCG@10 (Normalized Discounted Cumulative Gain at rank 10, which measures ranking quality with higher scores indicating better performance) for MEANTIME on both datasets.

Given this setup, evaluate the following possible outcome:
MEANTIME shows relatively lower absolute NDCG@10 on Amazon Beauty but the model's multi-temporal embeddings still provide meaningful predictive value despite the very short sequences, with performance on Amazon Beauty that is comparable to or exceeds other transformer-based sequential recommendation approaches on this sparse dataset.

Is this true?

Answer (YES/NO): YES